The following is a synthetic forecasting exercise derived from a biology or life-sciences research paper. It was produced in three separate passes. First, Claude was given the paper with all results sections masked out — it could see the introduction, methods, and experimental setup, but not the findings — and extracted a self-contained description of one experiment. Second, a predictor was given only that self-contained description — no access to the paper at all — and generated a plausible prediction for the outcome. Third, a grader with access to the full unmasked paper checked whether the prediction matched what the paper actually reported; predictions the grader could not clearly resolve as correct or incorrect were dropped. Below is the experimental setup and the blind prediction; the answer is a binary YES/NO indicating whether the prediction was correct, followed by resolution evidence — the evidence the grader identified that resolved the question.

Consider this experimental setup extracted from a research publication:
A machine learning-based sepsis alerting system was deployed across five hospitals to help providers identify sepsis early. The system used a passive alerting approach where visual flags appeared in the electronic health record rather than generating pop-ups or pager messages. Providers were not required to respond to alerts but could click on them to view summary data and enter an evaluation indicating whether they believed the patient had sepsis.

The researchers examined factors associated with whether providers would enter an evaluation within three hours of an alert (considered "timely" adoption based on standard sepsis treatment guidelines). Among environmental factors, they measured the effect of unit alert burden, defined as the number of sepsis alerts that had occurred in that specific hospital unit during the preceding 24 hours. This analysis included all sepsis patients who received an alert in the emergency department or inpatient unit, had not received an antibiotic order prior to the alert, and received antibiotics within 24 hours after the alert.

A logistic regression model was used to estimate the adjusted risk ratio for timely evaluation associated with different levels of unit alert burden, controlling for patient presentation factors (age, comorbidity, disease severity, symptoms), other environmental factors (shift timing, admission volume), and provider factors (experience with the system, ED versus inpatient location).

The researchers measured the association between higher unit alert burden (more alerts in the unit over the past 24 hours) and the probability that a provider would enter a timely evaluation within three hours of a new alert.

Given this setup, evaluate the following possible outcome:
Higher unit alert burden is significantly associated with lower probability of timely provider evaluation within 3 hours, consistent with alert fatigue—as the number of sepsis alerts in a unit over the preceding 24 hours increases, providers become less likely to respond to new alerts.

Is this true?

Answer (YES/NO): YES